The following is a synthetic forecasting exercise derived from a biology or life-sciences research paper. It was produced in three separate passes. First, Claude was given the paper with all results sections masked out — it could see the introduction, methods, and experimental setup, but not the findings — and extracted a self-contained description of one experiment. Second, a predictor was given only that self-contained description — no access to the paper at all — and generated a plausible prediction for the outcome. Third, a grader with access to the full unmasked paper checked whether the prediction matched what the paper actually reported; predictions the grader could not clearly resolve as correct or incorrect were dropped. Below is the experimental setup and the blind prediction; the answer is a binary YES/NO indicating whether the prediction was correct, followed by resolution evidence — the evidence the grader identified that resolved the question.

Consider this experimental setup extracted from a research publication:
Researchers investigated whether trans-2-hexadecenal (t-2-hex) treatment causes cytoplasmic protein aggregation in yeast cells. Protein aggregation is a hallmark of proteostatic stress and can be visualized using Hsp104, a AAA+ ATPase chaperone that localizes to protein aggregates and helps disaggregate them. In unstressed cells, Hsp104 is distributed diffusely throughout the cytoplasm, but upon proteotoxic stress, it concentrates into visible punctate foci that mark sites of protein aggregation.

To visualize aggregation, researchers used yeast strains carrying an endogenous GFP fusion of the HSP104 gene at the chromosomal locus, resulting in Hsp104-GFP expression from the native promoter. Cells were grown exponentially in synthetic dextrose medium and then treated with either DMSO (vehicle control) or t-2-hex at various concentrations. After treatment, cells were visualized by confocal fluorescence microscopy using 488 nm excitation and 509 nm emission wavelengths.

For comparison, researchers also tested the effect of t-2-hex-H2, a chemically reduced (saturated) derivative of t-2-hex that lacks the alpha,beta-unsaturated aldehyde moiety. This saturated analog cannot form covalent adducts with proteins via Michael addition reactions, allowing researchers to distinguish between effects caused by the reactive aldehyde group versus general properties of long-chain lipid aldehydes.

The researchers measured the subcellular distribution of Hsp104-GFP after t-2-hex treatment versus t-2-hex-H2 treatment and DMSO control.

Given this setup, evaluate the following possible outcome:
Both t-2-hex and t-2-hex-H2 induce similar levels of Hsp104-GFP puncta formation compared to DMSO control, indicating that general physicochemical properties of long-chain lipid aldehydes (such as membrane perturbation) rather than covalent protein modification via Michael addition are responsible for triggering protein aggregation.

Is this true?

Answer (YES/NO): NO